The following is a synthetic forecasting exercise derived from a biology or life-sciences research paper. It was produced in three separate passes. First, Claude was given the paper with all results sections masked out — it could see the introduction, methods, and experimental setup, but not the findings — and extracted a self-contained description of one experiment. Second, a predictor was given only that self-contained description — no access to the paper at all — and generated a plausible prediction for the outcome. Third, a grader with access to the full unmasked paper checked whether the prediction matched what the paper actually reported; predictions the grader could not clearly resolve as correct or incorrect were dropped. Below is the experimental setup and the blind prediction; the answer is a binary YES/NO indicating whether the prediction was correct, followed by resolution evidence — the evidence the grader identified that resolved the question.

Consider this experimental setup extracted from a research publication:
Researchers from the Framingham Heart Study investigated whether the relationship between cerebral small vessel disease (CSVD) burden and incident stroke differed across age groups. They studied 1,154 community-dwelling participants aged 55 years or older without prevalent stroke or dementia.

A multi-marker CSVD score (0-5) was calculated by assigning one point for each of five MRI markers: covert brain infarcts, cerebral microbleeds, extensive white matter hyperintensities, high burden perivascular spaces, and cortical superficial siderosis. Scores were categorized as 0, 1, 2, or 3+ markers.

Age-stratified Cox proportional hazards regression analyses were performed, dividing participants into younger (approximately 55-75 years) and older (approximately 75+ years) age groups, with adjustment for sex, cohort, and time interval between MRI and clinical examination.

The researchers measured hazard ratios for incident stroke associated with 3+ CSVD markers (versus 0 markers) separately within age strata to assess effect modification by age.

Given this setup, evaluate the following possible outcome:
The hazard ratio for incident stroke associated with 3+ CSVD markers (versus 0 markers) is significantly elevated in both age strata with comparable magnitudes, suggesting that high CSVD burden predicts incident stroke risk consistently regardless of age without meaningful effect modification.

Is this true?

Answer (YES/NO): NO